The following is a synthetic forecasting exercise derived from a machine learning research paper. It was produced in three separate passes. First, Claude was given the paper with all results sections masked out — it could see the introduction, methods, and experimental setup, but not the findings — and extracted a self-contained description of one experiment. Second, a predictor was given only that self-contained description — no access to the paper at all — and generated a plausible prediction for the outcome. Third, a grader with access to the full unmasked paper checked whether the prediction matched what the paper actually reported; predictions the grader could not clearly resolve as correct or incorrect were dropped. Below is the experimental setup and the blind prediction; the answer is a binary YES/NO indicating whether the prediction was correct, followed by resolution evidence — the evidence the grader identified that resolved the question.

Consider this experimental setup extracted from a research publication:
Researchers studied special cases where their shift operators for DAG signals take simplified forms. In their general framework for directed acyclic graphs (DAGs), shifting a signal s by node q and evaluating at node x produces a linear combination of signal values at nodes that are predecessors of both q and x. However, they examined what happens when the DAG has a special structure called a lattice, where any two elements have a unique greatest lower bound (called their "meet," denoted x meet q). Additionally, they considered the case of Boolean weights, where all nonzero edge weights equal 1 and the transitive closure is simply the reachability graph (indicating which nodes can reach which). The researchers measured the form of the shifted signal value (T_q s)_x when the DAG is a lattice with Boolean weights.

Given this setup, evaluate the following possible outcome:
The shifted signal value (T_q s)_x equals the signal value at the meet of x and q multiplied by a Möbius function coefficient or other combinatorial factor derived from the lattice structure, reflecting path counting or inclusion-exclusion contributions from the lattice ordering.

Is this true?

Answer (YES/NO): NO